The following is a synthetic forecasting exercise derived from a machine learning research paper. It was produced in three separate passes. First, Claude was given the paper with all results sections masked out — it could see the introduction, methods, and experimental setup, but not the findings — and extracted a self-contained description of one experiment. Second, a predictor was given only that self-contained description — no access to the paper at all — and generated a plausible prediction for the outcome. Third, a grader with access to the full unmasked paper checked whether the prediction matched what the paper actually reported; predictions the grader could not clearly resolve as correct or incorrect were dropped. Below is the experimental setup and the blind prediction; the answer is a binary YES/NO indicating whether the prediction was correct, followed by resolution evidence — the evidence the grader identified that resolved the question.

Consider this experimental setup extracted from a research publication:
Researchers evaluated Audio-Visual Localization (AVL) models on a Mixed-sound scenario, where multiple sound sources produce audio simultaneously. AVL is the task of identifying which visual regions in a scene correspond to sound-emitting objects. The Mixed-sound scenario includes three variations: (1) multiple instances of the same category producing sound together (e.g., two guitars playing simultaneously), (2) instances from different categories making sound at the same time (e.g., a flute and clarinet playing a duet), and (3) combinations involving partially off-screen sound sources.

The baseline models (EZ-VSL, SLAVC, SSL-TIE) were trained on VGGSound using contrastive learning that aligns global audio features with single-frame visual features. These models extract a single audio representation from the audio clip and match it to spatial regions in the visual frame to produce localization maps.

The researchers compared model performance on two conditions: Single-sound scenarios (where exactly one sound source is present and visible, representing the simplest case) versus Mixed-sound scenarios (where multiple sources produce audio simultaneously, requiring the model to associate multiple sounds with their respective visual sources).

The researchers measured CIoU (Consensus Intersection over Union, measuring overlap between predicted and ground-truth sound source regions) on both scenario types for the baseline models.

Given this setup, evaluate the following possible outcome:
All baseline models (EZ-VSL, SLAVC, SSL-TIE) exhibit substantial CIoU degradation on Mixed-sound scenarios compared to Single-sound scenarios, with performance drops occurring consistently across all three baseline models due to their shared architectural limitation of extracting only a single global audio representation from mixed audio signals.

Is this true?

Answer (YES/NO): YES